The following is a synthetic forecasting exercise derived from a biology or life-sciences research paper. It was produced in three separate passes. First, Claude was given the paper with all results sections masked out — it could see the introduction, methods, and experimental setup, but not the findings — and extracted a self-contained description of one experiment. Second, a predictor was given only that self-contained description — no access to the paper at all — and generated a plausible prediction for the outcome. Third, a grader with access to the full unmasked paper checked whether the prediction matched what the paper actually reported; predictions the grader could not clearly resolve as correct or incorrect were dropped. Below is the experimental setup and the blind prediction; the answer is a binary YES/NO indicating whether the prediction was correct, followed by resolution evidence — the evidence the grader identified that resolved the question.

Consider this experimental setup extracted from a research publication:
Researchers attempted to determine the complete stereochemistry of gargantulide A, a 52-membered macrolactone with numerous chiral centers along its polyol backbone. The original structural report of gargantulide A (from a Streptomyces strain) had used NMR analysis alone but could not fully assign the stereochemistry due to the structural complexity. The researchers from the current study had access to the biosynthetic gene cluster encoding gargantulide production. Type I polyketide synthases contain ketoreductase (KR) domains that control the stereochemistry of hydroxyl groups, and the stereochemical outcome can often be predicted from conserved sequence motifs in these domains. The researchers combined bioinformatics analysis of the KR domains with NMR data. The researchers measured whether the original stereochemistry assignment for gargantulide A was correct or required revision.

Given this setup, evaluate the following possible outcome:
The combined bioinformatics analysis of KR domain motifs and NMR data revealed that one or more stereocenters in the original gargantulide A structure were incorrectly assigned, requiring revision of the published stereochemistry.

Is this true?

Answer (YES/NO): YES